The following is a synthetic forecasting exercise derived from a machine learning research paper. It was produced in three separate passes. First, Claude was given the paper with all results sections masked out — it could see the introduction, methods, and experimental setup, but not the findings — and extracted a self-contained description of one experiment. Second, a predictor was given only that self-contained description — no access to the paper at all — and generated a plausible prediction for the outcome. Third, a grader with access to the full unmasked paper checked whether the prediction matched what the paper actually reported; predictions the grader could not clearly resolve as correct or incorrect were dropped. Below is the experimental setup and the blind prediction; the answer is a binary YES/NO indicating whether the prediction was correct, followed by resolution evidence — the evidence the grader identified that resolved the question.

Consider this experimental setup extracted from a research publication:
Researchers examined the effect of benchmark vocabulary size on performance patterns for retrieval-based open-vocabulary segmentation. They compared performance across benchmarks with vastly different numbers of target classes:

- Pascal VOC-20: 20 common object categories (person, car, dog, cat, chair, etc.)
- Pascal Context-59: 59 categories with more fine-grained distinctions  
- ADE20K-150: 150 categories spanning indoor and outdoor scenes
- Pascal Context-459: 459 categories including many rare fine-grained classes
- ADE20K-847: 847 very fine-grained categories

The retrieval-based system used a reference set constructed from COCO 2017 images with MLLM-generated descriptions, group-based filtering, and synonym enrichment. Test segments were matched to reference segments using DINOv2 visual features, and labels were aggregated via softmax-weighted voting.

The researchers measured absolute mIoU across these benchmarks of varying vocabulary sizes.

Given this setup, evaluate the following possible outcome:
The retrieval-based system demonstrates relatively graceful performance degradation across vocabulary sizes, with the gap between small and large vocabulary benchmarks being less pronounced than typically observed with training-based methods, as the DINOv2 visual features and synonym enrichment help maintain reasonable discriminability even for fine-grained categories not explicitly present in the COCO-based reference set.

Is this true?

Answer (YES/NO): NO